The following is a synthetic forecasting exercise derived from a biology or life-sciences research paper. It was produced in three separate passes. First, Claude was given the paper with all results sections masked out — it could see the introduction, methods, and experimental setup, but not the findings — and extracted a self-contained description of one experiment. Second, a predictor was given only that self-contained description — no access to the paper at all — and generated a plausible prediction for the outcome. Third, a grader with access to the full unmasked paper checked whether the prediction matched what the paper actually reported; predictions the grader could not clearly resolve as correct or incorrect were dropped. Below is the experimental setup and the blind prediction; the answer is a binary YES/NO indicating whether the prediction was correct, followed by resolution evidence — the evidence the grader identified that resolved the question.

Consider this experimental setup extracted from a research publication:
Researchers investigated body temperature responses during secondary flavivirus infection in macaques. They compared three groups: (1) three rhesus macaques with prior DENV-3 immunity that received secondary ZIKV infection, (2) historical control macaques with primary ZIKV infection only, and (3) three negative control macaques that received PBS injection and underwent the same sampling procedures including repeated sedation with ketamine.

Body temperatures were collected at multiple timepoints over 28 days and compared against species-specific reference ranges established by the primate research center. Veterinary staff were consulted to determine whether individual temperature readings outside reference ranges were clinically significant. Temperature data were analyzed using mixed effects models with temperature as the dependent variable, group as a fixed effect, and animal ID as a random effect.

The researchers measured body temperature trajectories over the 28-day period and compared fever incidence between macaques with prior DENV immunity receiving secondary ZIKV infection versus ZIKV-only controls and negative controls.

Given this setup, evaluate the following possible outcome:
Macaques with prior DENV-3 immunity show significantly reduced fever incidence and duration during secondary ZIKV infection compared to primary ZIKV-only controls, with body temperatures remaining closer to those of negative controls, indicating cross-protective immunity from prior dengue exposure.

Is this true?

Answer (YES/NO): NO